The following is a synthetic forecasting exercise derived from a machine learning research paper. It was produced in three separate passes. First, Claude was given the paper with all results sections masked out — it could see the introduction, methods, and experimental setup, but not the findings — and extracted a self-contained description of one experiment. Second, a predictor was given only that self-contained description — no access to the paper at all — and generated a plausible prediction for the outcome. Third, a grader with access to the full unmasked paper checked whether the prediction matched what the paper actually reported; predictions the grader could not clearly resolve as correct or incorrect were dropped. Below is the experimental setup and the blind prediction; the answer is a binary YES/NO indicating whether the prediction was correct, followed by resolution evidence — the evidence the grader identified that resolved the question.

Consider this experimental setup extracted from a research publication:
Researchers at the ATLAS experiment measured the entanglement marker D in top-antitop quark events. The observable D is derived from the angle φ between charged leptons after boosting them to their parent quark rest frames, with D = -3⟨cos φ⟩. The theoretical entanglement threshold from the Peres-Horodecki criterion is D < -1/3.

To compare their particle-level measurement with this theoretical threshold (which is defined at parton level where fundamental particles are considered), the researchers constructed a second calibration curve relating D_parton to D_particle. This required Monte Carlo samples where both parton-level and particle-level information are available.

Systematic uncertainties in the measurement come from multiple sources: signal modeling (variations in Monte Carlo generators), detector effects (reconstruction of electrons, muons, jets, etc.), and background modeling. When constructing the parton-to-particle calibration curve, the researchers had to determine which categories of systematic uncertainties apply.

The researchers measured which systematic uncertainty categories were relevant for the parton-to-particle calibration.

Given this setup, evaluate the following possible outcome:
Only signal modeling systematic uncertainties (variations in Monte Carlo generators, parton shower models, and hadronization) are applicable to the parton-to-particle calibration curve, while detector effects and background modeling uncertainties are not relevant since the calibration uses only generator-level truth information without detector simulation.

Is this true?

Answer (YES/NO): YES